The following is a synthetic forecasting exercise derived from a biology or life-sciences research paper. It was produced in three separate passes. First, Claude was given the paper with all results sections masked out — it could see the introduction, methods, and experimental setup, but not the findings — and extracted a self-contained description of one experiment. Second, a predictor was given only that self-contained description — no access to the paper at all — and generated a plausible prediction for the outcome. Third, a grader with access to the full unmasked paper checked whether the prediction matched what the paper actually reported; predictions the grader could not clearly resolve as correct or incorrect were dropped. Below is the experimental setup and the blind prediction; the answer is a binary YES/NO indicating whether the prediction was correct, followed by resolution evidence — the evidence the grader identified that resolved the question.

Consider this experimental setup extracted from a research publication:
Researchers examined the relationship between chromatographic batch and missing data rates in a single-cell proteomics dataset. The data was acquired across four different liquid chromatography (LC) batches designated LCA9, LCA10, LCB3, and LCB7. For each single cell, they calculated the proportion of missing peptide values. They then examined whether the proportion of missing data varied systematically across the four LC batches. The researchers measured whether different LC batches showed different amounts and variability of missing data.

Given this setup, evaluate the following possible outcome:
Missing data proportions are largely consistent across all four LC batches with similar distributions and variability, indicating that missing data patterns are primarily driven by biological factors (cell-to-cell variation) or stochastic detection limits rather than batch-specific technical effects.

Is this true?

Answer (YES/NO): NO